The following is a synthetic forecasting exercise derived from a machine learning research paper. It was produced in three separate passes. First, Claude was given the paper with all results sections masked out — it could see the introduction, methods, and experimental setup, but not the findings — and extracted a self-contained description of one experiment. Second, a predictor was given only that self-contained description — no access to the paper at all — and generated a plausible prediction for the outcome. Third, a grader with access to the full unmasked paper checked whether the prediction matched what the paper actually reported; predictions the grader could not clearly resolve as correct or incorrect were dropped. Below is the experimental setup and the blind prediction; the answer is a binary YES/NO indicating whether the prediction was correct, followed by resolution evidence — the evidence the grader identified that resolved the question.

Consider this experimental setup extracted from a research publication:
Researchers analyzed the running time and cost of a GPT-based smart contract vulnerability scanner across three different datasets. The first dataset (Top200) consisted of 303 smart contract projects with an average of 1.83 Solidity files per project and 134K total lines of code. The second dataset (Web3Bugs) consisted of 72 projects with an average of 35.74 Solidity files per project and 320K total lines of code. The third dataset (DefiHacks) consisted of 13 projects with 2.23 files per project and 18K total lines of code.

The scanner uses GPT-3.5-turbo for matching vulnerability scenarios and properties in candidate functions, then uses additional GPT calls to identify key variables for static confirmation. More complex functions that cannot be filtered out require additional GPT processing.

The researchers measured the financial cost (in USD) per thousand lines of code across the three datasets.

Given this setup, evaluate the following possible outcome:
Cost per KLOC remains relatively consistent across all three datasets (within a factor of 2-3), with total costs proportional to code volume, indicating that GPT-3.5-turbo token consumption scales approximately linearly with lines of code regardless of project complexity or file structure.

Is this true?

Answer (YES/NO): NO